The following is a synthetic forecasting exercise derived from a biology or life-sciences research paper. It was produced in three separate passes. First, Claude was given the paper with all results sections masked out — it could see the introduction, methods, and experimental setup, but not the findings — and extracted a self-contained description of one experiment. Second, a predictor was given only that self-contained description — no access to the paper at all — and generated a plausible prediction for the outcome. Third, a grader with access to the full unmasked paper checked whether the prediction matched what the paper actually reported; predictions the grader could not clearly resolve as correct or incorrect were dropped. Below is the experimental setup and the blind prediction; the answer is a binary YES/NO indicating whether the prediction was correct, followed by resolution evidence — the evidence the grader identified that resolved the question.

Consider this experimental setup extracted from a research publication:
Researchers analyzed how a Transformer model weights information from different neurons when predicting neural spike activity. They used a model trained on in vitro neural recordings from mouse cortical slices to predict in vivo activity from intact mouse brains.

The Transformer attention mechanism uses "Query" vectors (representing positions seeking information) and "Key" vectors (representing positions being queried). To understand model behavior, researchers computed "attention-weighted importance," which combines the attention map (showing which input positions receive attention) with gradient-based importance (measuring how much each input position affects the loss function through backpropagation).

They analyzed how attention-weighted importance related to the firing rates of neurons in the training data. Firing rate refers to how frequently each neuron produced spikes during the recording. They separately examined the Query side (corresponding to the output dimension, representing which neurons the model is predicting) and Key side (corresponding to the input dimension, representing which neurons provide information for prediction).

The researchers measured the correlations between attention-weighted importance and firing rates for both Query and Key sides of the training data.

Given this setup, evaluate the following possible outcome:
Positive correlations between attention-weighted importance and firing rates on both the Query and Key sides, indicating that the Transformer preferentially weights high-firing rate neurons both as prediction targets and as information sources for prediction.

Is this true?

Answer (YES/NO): NO